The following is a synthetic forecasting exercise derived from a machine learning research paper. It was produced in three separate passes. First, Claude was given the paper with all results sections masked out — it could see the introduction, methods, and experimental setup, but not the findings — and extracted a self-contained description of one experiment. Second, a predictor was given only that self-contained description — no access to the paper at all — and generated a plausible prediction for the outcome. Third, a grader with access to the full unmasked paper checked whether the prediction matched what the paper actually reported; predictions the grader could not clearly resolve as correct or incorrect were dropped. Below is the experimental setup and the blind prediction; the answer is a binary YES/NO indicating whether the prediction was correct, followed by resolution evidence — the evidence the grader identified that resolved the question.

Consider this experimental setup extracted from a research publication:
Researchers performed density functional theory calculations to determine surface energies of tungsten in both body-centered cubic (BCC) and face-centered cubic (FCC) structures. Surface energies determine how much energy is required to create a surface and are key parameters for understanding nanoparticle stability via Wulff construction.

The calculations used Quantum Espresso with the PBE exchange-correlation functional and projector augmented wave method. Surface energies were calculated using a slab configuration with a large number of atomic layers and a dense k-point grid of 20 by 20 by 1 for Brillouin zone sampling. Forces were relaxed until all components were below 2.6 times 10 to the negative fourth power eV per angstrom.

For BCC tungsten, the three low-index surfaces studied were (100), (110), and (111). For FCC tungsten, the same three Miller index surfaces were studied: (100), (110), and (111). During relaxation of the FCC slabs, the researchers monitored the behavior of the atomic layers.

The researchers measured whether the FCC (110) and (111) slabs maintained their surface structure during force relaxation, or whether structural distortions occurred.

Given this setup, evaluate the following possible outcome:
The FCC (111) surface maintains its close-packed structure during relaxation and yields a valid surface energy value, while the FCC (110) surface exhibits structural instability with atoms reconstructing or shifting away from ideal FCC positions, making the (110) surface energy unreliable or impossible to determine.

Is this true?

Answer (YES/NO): NO